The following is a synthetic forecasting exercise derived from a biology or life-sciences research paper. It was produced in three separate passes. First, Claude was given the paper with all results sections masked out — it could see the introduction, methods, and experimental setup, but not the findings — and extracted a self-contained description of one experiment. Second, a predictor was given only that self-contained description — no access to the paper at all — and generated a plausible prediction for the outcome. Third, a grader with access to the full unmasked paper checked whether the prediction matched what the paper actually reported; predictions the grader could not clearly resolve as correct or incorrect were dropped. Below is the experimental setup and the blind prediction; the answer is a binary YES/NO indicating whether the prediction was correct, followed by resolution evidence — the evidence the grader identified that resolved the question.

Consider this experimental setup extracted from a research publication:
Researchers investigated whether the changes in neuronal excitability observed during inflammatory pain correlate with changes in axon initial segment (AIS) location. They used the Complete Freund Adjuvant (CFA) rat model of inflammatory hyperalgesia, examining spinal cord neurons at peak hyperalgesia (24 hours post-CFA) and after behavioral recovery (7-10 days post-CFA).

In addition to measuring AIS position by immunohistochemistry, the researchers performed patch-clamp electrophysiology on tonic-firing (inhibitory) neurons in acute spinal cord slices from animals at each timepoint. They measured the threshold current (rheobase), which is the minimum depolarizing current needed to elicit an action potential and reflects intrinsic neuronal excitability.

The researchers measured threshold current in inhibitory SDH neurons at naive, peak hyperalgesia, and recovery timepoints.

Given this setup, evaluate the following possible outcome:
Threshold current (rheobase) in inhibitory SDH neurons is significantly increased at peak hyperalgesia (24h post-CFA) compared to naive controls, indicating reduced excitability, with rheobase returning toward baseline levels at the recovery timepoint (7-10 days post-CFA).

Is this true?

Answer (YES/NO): YES